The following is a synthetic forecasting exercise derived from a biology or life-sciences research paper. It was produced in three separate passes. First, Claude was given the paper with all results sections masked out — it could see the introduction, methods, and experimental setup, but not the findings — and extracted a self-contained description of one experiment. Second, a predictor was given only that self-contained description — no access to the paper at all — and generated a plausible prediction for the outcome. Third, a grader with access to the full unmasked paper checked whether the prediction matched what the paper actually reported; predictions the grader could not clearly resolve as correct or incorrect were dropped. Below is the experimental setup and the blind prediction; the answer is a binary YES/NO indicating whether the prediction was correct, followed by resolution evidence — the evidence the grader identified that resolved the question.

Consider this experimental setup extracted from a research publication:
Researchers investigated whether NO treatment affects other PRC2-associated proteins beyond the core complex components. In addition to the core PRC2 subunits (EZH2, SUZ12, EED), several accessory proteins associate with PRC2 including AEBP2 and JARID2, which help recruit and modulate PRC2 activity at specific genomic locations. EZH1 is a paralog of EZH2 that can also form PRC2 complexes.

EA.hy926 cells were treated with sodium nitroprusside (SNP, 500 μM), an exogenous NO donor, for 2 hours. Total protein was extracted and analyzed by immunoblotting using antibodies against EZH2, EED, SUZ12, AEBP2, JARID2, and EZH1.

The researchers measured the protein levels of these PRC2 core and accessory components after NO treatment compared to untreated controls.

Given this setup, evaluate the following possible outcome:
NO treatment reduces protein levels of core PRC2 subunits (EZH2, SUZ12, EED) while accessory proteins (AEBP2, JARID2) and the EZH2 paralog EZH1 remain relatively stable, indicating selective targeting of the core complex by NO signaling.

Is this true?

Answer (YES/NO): NO